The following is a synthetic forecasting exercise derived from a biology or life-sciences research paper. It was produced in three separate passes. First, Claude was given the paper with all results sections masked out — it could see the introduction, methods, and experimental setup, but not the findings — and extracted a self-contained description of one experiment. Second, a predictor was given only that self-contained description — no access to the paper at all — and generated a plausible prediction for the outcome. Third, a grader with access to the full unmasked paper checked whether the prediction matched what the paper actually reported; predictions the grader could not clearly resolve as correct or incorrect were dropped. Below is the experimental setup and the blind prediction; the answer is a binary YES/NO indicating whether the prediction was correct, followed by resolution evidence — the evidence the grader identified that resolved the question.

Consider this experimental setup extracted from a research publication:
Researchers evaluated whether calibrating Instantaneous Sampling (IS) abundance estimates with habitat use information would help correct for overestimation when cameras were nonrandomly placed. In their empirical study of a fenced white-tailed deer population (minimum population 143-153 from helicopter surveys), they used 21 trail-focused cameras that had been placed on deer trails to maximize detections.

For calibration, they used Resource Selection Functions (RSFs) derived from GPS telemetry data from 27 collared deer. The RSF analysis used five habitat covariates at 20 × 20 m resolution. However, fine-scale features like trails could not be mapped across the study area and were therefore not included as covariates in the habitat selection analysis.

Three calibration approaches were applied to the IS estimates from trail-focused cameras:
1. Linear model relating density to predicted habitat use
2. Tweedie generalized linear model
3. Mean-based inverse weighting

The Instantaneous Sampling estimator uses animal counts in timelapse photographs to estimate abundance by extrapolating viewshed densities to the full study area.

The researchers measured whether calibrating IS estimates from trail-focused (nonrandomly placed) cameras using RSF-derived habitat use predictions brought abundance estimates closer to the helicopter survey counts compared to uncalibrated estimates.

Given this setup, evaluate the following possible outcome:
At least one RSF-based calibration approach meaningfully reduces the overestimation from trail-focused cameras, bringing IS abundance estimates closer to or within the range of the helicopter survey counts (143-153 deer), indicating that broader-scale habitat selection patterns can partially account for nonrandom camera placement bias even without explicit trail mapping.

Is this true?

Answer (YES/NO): NO